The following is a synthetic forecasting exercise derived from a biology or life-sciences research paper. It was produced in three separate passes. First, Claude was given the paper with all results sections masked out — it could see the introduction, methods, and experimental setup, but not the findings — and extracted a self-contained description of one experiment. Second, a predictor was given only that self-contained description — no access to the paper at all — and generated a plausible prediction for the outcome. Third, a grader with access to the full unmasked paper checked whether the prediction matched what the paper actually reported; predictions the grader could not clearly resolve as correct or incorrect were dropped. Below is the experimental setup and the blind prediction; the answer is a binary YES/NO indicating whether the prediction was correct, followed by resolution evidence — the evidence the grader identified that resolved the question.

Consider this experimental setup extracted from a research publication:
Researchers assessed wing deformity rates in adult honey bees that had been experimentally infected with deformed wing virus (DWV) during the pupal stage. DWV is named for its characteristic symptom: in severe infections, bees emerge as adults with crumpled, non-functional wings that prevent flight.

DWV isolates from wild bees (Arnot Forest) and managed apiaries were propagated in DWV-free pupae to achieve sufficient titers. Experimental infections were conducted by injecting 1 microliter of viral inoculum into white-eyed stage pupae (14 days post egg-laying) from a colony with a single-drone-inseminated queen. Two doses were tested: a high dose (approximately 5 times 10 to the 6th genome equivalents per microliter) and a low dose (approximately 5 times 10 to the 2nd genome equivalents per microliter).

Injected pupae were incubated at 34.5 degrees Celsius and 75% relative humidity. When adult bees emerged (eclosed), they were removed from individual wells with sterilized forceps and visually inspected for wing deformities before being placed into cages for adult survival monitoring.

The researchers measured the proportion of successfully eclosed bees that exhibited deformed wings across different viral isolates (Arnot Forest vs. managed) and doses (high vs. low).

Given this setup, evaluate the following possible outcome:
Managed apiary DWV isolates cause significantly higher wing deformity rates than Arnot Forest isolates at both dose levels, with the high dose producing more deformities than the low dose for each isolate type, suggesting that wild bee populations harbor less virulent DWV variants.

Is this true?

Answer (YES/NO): NO